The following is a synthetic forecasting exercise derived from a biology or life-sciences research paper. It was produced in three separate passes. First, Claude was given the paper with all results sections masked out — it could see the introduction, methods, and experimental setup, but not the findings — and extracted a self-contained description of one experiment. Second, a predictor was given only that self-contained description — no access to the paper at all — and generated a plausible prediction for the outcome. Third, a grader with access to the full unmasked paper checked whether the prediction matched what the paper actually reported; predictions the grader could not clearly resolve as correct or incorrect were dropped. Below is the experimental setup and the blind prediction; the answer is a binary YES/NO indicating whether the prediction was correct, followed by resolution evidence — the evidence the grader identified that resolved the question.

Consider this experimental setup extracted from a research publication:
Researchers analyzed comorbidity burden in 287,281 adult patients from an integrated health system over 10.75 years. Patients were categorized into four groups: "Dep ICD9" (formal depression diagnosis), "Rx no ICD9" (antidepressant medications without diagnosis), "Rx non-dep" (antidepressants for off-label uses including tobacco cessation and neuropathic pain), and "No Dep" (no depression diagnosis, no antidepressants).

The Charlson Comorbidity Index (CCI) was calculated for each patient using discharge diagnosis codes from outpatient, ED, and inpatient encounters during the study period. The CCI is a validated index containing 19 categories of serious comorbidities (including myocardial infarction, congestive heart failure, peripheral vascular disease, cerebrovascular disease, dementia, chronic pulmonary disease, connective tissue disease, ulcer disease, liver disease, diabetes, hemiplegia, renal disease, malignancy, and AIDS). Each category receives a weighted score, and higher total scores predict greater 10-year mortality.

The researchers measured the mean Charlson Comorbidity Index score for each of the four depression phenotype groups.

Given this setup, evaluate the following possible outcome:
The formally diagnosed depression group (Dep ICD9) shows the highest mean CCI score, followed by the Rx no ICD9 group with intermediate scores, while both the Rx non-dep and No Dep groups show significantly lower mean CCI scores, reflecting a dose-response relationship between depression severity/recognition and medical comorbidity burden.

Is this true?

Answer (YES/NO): YES